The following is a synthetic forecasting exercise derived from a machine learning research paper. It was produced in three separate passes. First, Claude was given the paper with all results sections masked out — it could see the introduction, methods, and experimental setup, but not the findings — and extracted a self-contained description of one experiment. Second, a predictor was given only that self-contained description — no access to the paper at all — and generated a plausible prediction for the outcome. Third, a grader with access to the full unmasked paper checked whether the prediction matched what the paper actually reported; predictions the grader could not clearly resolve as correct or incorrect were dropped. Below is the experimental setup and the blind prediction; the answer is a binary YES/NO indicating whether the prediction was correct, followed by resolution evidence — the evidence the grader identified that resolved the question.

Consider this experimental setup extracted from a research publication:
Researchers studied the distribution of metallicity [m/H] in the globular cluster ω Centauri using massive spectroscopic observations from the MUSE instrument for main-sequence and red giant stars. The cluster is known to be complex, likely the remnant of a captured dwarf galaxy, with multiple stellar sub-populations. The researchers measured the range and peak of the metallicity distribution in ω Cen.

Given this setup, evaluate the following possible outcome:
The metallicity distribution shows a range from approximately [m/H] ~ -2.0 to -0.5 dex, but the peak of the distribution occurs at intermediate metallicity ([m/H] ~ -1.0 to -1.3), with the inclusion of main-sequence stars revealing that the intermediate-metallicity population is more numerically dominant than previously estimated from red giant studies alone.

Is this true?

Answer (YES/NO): NO